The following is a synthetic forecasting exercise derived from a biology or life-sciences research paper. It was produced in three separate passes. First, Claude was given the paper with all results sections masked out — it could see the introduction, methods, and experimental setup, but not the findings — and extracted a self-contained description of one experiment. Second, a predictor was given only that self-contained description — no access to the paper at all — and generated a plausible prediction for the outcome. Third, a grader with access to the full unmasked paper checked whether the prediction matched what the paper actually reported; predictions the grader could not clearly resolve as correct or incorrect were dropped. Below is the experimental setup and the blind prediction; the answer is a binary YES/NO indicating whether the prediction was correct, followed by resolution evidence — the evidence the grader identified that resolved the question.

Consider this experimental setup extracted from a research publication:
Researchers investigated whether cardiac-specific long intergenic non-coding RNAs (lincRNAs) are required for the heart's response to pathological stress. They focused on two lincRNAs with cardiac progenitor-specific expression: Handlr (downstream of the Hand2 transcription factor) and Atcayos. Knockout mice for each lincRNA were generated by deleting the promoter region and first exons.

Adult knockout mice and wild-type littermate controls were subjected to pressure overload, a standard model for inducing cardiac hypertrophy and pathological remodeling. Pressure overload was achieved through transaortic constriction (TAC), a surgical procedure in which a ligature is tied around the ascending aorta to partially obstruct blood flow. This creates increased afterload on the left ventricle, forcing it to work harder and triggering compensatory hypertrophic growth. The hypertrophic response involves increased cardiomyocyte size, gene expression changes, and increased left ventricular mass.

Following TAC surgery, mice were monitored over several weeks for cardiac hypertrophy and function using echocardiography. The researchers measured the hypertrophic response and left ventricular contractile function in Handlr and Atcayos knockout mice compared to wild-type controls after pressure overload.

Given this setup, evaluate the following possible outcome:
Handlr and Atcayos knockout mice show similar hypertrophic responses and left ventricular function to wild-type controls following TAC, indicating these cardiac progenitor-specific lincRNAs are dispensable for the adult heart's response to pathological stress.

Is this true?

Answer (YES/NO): YES